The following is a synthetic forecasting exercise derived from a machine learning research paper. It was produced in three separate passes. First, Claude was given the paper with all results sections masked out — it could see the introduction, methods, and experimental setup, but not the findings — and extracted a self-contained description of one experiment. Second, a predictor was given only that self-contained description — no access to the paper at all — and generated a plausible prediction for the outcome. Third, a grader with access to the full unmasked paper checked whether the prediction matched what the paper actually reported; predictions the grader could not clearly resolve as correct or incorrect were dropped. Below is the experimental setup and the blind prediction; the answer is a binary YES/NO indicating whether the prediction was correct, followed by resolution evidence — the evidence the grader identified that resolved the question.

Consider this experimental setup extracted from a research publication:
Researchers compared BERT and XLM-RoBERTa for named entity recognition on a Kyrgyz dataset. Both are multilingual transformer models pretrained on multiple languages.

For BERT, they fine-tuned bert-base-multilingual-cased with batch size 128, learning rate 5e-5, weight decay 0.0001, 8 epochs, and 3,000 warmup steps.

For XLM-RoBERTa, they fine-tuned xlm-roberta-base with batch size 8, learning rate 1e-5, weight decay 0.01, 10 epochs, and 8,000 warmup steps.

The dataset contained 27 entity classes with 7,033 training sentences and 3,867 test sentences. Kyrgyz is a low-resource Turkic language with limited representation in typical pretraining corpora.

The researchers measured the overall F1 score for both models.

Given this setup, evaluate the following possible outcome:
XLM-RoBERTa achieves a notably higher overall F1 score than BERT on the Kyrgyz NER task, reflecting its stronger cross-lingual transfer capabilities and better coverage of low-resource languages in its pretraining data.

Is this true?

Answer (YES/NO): NO